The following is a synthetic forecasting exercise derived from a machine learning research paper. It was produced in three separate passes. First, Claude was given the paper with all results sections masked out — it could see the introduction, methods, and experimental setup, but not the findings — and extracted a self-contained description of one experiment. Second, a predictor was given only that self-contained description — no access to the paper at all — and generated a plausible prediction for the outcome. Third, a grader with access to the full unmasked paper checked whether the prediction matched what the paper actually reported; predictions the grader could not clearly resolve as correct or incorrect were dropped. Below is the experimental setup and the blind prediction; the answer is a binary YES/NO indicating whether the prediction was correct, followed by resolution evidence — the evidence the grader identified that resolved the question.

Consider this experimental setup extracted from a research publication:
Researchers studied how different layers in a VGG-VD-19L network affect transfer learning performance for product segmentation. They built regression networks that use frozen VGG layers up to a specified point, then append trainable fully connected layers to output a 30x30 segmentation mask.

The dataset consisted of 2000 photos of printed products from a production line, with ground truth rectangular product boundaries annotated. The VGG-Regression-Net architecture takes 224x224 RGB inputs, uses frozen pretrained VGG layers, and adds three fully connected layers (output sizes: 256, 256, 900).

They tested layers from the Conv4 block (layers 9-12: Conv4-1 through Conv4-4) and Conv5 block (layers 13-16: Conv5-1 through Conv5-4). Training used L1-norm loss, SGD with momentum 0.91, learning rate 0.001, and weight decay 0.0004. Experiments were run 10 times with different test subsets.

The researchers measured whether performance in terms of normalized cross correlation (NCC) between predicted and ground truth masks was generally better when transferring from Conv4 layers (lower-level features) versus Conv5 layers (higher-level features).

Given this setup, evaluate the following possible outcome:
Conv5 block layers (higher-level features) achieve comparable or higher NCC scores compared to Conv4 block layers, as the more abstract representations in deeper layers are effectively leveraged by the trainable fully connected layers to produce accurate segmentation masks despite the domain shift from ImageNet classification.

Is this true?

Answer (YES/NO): YES